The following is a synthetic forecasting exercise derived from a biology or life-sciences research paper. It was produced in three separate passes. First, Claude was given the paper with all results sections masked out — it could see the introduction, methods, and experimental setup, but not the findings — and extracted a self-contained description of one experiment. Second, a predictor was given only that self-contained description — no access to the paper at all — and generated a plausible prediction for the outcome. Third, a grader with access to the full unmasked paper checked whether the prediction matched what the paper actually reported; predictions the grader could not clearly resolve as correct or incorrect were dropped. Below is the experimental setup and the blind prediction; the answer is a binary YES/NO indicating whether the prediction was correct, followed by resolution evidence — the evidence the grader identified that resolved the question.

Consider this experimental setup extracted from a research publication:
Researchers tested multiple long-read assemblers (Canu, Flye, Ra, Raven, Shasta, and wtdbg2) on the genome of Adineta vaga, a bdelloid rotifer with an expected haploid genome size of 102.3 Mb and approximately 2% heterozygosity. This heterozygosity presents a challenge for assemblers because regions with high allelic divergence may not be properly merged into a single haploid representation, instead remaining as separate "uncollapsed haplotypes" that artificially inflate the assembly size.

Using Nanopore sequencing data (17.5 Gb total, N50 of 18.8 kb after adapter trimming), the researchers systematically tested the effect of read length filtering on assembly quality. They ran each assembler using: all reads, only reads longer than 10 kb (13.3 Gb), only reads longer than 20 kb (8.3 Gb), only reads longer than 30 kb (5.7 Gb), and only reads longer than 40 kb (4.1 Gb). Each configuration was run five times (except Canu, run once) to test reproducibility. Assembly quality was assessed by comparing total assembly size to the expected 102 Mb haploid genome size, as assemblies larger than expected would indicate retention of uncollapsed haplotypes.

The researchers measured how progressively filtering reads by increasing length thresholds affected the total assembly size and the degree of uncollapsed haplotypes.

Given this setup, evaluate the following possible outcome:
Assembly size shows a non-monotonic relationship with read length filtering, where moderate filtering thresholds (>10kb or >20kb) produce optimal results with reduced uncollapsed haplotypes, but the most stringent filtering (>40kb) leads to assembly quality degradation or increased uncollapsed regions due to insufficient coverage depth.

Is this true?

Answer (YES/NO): NO